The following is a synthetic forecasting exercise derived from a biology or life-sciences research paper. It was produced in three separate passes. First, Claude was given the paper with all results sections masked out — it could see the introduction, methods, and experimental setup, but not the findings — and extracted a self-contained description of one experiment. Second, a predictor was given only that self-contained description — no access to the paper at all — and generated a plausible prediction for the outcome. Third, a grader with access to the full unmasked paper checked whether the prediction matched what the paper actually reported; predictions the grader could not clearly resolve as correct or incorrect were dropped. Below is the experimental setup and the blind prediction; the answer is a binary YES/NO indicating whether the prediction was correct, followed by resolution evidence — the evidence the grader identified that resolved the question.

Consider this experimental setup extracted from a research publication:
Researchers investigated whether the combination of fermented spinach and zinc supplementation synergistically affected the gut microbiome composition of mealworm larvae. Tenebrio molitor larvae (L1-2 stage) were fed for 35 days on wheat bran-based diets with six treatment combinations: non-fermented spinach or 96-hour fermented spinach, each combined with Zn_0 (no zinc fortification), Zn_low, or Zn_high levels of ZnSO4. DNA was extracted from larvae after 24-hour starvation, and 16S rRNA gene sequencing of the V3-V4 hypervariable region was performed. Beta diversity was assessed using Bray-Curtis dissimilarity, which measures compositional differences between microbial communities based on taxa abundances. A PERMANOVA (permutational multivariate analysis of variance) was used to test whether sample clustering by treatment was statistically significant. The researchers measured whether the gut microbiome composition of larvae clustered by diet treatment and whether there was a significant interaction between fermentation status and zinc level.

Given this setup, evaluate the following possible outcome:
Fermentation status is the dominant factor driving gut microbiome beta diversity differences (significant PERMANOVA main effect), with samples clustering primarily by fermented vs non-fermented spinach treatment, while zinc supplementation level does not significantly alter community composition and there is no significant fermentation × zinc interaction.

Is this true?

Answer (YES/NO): NO